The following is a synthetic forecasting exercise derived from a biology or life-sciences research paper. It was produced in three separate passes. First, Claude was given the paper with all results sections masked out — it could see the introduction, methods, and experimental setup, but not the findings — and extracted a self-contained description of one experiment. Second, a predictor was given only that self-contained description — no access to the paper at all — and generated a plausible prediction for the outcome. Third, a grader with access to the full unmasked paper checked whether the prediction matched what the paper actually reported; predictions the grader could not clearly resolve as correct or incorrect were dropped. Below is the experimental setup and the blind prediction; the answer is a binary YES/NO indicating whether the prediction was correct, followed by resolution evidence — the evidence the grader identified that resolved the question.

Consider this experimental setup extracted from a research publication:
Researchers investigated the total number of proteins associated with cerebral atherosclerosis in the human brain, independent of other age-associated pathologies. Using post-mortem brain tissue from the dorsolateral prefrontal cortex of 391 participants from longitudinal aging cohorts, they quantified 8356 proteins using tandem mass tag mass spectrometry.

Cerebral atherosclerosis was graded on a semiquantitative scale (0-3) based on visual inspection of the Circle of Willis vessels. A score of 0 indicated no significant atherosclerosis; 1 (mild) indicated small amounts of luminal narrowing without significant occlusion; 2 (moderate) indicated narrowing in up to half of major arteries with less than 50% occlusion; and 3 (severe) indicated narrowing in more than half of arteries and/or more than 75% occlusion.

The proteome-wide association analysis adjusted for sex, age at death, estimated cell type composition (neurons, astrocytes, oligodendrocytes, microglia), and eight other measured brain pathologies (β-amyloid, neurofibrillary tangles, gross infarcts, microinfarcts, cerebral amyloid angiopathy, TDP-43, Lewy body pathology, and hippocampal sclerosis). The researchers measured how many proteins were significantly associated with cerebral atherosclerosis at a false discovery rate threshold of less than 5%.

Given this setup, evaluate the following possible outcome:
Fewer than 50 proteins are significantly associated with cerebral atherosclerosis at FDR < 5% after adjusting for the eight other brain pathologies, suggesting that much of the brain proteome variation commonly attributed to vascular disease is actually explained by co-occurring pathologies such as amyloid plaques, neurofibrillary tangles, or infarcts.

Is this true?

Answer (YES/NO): NO